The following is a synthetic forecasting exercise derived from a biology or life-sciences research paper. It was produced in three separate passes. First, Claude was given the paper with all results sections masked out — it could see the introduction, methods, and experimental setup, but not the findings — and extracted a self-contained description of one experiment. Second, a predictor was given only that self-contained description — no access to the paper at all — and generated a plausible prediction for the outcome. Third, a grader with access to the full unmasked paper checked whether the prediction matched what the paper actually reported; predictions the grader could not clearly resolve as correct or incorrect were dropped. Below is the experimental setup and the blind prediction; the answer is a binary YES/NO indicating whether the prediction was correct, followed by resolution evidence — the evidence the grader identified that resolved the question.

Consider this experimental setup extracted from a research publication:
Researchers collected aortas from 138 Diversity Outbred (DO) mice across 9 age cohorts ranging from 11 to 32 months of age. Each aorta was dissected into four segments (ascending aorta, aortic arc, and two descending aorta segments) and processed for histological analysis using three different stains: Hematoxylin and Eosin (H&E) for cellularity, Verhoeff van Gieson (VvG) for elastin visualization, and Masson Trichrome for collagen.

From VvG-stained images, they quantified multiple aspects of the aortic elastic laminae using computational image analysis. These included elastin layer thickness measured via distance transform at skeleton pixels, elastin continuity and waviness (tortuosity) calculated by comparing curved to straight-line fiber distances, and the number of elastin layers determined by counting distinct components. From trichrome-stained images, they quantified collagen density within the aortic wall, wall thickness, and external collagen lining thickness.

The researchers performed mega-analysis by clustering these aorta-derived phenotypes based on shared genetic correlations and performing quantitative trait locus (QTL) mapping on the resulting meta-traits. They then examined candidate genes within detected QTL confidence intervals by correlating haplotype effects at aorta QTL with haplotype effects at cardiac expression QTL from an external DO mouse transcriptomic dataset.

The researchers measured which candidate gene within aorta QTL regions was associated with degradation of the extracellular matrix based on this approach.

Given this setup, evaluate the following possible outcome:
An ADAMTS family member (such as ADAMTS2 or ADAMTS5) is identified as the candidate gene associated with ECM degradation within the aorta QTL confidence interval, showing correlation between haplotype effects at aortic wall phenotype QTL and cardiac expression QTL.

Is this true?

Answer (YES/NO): NO